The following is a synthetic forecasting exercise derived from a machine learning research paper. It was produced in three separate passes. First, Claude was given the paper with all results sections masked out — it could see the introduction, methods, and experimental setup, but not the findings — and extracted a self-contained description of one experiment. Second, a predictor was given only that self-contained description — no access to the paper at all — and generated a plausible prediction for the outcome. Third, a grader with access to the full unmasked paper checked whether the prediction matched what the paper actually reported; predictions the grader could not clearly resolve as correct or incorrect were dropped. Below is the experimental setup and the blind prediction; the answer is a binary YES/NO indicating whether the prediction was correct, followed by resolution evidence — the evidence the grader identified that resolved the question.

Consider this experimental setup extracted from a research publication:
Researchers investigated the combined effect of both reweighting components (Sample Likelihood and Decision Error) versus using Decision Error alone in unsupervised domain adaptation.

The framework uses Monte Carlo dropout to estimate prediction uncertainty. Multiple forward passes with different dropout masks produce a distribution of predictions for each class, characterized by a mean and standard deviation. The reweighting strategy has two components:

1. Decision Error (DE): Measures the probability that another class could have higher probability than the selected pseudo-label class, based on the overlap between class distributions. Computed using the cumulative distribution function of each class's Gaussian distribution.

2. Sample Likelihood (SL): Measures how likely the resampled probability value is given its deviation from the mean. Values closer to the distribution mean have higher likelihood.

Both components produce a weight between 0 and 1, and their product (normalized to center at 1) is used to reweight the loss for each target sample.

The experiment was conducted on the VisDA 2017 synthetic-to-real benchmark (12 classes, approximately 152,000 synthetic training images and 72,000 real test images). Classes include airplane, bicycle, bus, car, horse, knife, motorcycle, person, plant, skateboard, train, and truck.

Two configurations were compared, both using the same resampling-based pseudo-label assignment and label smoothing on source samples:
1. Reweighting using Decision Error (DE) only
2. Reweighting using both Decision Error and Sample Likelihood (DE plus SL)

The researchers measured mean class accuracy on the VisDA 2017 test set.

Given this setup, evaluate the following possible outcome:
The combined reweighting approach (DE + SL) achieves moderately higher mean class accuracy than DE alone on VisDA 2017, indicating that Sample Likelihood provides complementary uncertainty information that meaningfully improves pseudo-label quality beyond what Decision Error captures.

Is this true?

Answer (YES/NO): NO